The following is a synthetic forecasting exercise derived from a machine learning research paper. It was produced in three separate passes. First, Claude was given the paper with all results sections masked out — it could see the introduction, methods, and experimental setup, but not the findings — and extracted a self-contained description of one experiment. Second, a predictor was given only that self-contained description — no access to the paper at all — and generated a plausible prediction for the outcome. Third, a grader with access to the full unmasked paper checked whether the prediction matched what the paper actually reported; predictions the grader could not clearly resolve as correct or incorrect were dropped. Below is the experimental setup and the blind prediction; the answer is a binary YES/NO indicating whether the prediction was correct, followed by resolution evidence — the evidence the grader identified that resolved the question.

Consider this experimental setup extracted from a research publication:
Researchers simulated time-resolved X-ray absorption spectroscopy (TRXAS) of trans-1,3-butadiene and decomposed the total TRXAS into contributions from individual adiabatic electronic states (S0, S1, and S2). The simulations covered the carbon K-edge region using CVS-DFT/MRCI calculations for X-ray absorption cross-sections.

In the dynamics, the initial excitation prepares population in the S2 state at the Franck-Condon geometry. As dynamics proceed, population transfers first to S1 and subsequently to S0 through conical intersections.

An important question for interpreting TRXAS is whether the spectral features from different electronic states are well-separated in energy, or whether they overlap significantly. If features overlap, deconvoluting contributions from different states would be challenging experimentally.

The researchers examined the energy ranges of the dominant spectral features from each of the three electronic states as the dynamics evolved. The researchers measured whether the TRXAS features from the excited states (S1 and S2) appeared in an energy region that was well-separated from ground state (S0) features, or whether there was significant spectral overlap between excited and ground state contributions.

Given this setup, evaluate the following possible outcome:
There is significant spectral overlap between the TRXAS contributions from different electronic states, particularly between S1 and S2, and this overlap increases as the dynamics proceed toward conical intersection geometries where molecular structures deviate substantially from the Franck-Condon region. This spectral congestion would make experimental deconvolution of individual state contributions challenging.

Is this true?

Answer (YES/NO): NO